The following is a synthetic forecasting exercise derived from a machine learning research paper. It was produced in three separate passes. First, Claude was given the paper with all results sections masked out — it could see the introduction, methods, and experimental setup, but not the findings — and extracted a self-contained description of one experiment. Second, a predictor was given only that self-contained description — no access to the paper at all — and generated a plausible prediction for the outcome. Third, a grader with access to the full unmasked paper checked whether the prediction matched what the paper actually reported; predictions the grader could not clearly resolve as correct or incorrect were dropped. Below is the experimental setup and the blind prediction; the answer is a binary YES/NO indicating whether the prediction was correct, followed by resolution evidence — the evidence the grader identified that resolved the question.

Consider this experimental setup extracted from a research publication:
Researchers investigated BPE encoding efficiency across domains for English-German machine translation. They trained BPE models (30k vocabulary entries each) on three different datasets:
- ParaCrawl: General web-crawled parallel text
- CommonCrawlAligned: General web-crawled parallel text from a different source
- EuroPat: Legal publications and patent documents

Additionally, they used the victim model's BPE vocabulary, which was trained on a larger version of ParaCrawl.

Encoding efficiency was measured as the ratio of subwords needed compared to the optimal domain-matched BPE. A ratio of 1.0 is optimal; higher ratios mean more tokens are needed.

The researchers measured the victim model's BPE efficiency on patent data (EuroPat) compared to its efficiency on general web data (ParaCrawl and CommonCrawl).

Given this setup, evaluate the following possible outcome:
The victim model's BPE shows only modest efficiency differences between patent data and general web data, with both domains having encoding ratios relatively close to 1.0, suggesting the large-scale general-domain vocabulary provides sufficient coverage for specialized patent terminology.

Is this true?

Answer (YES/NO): NO